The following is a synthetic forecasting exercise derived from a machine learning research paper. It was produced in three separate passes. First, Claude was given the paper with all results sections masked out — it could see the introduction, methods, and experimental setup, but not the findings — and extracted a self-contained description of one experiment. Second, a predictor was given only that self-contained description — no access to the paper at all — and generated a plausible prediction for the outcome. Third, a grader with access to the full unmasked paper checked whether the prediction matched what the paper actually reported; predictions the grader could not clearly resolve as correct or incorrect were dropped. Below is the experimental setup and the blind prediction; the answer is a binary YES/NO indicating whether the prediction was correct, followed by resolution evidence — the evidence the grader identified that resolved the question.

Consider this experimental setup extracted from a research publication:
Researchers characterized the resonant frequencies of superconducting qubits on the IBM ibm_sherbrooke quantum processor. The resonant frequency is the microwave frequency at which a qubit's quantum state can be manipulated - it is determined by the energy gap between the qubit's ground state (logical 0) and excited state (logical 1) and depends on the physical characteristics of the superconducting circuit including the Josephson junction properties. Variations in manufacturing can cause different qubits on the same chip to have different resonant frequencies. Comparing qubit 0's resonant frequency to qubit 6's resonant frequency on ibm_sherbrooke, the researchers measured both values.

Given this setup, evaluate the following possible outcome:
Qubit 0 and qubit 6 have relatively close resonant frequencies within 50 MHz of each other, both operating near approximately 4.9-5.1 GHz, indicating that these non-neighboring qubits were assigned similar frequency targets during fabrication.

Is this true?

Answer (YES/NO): NO